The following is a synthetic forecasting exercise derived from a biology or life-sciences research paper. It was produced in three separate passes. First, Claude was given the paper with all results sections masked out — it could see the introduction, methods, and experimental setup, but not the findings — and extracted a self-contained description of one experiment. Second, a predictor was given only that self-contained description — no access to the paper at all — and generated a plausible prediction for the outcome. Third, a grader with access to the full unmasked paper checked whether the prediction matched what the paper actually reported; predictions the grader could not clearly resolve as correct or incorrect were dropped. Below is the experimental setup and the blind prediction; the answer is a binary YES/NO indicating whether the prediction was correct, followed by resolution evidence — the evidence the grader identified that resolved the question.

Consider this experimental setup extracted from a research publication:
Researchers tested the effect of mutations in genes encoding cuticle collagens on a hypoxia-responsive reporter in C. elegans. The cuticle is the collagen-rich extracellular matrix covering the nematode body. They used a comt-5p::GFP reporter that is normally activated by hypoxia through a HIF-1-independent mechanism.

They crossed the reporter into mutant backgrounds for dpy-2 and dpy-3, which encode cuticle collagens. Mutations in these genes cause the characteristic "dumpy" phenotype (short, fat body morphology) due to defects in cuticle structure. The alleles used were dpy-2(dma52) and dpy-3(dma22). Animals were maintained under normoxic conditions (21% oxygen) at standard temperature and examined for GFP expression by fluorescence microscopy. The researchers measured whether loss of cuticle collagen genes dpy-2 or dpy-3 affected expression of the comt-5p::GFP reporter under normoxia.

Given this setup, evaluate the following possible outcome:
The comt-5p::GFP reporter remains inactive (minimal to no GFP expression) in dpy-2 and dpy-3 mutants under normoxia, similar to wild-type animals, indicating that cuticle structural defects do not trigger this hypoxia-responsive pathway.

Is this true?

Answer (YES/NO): NO